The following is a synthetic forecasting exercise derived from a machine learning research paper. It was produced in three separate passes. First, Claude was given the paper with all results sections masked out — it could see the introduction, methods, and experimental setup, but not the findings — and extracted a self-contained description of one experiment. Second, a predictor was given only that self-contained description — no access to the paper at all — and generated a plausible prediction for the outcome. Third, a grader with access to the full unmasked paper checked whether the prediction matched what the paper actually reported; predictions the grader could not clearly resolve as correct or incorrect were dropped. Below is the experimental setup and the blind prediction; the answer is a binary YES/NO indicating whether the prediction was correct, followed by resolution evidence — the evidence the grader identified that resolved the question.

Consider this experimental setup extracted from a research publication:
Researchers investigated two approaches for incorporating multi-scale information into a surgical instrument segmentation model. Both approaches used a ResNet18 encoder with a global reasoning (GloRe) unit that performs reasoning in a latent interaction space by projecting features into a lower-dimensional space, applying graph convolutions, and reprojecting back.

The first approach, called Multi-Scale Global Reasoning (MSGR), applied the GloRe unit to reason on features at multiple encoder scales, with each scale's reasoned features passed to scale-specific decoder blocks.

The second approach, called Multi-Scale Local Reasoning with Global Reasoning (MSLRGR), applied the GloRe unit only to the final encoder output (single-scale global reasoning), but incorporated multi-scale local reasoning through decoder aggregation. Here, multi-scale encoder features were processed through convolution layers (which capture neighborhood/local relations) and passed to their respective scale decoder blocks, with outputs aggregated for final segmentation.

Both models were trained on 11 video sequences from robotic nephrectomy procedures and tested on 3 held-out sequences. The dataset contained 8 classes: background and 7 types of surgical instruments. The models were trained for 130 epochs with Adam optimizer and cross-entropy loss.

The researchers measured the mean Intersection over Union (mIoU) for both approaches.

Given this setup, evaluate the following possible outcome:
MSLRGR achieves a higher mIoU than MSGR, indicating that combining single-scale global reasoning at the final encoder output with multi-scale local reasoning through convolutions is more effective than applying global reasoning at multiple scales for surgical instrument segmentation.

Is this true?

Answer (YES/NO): YES